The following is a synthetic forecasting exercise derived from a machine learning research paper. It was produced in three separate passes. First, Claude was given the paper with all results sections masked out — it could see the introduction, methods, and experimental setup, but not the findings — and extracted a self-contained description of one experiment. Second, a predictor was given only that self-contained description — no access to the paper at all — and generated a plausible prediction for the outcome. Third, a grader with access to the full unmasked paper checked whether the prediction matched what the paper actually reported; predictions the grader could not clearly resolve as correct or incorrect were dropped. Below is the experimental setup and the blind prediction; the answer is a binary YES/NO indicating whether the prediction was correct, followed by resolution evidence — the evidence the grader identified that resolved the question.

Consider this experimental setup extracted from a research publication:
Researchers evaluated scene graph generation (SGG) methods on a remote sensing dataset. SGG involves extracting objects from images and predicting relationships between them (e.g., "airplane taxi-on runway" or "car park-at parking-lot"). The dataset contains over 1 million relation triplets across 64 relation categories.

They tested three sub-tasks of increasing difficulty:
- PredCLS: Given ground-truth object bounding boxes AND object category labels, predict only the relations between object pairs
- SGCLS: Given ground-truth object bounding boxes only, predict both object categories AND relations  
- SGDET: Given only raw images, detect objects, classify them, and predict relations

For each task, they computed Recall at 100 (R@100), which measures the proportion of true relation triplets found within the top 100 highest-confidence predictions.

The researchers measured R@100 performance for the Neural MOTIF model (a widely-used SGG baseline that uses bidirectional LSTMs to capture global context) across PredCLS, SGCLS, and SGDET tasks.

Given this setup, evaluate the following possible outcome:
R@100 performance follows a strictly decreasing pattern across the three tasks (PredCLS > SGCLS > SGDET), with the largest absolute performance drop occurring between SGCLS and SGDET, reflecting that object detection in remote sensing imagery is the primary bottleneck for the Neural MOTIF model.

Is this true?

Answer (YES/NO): YES